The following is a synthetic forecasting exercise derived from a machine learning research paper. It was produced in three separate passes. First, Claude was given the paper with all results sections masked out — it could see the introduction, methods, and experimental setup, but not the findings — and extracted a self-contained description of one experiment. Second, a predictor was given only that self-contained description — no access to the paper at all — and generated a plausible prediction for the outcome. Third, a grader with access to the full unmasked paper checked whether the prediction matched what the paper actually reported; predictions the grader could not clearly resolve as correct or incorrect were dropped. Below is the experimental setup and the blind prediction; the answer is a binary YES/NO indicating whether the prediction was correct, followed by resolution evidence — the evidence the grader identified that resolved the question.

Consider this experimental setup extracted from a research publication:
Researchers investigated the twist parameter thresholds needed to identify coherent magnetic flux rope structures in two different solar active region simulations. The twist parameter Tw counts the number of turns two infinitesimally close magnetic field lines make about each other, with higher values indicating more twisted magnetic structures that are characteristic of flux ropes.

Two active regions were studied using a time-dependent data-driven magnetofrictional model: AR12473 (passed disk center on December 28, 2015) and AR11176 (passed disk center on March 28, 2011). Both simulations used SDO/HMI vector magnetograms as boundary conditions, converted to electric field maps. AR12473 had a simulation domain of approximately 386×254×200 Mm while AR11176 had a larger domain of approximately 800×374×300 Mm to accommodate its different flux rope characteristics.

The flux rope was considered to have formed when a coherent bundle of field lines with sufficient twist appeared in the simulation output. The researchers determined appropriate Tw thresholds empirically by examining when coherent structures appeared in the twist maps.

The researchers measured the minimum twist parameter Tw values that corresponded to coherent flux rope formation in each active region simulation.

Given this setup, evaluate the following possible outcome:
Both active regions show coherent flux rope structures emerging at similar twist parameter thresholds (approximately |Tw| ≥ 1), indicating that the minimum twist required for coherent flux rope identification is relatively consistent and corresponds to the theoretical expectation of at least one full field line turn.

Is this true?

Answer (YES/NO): NO